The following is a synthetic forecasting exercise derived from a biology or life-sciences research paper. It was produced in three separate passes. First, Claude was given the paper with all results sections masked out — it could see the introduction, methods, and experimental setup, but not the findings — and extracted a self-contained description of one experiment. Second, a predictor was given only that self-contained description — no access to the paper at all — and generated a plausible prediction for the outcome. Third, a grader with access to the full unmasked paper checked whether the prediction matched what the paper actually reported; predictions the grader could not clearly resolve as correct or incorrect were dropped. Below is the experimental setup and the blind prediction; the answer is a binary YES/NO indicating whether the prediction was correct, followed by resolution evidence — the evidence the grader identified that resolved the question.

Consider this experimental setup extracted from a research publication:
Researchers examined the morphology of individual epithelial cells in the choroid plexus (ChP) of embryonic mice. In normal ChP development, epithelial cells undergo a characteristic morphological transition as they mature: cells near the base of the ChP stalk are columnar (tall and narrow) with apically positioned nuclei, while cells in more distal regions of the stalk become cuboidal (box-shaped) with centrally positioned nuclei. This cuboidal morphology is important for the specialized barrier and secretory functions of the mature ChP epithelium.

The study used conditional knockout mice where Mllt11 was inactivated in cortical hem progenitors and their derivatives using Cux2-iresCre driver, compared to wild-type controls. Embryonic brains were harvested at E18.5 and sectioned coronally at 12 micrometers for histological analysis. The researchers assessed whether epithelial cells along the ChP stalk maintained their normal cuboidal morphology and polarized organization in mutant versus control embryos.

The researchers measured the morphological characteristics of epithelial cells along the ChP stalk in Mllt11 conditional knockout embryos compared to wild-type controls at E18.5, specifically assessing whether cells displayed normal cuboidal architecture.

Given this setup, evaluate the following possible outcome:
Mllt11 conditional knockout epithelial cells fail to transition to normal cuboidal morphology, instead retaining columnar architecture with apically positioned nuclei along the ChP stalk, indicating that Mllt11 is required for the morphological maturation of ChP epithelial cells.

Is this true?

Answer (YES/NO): NO